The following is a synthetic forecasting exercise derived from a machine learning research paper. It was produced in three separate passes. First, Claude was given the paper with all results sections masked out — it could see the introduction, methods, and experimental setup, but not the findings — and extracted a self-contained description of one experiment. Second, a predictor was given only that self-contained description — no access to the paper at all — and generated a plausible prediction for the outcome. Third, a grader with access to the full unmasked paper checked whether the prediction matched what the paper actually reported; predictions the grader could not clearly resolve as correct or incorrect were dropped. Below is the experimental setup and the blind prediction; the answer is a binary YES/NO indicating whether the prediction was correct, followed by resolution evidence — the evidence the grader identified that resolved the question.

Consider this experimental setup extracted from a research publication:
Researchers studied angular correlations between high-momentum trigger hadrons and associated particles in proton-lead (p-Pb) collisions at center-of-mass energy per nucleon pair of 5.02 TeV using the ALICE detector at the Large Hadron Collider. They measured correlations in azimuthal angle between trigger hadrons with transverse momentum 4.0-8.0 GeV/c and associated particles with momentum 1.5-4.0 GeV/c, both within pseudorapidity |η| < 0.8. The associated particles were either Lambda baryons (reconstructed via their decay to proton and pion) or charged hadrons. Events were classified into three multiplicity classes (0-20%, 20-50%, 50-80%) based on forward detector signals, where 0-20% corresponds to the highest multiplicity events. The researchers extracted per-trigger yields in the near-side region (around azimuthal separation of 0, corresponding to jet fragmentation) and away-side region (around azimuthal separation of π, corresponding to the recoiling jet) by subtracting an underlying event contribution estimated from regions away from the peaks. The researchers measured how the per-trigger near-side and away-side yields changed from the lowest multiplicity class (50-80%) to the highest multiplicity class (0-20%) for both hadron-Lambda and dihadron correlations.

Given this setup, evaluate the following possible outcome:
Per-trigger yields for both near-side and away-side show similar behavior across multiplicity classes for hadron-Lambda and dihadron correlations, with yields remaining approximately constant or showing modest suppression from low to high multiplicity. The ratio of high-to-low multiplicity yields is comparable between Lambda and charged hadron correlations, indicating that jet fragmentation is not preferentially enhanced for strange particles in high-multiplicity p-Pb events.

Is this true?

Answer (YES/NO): NO